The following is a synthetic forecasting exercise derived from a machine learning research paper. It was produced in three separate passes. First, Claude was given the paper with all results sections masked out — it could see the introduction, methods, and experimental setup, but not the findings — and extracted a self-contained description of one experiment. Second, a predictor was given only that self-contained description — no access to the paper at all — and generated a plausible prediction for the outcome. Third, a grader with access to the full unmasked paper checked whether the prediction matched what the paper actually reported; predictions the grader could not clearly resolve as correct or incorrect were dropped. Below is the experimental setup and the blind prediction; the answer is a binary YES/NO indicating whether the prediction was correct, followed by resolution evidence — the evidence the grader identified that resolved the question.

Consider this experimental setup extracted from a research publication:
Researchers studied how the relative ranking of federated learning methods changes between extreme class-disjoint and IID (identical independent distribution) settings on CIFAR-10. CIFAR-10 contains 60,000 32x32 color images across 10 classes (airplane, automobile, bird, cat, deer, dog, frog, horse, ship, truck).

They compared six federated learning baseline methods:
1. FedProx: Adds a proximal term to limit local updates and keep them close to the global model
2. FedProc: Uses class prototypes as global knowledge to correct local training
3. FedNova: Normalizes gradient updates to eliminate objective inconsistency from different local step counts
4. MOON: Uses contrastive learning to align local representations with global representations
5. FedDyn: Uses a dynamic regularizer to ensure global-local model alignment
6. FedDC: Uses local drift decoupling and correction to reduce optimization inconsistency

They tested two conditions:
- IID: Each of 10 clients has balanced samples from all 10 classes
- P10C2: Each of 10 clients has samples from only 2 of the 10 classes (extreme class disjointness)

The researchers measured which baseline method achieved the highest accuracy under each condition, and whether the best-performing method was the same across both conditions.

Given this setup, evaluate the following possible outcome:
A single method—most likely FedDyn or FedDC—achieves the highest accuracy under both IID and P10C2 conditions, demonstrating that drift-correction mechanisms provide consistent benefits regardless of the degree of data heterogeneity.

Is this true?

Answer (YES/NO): NO